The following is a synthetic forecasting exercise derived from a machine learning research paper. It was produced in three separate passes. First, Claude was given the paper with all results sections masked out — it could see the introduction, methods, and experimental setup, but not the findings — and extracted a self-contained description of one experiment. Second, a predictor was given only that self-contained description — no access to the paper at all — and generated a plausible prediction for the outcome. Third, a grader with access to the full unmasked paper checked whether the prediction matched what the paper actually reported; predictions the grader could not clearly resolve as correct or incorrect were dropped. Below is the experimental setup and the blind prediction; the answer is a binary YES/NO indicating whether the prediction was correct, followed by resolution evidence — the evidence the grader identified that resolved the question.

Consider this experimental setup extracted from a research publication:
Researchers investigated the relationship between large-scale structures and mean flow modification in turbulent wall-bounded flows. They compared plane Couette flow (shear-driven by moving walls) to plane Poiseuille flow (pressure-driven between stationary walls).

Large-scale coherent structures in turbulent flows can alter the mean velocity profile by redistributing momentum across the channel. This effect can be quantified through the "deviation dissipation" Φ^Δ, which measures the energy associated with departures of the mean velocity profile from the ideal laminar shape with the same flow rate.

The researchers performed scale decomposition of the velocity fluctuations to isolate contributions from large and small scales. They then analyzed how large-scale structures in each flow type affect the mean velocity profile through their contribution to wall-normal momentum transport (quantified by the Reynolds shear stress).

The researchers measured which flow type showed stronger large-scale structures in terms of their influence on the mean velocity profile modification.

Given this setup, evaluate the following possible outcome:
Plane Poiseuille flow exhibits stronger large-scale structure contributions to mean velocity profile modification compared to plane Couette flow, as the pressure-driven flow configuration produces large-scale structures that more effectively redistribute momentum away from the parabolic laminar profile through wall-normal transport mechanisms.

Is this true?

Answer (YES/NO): NO